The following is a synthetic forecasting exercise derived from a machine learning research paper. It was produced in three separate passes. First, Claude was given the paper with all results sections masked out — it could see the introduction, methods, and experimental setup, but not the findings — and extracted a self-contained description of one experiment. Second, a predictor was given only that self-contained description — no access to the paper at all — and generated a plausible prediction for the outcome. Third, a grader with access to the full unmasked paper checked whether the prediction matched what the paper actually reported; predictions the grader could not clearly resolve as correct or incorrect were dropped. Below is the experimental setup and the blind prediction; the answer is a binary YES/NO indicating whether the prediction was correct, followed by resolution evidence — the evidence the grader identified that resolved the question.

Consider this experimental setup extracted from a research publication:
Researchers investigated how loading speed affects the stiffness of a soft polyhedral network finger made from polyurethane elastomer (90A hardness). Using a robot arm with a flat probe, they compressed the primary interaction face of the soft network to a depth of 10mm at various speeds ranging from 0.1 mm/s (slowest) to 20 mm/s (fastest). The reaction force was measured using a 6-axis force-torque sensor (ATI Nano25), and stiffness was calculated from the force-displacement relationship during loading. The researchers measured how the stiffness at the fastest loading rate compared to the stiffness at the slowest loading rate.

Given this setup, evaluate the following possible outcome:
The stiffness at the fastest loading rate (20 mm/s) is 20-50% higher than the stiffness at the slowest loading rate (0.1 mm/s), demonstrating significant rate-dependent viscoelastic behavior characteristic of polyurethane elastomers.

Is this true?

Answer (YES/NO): YES